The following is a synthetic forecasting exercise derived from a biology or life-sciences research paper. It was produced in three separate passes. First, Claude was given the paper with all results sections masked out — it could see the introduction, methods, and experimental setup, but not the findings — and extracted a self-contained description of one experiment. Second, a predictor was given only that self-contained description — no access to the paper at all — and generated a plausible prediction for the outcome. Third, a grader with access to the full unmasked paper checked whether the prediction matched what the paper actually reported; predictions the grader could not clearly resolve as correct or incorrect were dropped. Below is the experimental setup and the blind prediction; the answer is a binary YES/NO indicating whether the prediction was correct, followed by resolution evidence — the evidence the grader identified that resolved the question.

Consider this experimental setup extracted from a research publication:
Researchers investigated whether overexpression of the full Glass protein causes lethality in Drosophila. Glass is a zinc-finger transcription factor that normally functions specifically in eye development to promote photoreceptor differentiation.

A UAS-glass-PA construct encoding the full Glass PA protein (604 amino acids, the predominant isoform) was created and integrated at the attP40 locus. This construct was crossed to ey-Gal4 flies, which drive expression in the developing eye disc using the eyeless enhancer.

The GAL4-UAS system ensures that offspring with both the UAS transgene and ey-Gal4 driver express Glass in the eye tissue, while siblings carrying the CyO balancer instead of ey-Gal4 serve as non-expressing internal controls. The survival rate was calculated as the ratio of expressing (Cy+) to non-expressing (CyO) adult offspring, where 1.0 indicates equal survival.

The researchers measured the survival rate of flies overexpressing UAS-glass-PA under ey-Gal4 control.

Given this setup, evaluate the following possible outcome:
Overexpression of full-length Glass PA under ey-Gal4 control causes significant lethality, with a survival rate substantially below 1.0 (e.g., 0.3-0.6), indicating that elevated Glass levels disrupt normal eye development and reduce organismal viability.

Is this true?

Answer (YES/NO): NO